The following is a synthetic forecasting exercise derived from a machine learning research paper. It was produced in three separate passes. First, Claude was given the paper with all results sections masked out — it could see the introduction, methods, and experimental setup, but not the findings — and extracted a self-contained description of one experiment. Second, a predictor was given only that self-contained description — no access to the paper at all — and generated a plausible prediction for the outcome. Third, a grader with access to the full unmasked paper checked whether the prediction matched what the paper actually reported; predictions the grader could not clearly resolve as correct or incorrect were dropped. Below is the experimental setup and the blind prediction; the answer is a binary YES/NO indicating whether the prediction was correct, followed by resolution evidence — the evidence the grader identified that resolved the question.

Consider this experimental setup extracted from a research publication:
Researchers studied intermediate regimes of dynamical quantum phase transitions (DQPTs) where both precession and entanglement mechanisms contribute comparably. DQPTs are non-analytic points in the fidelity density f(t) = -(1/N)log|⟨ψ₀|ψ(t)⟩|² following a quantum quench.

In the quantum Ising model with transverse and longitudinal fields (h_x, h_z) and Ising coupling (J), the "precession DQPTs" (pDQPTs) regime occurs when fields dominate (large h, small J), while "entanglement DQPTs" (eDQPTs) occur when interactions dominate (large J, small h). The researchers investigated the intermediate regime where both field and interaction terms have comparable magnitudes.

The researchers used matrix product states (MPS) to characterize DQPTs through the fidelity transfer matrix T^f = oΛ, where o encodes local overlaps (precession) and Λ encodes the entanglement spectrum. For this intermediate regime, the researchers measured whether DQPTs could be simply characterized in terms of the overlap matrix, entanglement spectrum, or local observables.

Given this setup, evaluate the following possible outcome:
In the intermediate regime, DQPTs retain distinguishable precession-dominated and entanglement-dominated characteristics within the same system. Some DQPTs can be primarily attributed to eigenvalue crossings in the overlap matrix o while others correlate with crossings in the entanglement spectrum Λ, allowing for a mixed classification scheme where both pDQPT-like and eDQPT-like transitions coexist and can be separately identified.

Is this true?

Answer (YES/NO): NO